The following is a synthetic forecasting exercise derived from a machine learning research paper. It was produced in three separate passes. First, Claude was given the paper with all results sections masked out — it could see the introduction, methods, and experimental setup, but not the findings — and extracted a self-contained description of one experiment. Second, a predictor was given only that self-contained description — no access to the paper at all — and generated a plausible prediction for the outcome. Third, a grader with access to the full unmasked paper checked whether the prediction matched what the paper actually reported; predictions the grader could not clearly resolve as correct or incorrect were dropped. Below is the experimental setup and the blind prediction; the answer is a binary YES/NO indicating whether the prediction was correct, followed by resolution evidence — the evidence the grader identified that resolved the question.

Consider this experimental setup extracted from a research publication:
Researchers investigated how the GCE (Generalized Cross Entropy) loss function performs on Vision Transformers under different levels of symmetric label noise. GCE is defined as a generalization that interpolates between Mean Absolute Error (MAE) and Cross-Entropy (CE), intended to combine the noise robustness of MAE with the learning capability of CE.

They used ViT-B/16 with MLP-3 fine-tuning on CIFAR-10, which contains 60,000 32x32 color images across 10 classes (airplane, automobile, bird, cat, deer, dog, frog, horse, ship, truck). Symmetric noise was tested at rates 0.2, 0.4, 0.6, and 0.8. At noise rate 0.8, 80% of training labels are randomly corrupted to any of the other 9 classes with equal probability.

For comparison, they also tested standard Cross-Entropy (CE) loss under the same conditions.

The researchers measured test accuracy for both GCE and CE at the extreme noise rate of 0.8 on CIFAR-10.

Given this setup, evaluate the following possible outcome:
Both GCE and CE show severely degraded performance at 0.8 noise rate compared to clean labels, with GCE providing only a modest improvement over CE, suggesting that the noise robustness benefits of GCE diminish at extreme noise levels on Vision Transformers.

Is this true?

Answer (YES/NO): NO